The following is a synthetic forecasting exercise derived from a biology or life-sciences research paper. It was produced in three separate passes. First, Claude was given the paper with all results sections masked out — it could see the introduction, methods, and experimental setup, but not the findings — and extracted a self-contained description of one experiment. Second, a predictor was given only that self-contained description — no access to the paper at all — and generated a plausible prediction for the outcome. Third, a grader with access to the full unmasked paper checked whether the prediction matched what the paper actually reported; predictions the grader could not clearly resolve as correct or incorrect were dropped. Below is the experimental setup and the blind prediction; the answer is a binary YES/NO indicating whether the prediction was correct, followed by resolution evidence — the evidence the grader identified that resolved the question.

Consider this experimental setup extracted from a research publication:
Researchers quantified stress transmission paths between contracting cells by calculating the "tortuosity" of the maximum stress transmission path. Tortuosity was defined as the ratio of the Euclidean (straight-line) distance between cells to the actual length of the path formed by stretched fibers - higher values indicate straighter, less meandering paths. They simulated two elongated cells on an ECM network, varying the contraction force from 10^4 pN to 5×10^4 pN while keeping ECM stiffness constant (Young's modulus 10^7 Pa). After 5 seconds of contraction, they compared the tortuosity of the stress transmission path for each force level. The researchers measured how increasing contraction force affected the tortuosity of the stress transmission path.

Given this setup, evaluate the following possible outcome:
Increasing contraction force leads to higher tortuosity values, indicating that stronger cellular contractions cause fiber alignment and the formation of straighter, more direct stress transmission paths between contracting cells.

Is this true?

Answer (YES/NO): YES